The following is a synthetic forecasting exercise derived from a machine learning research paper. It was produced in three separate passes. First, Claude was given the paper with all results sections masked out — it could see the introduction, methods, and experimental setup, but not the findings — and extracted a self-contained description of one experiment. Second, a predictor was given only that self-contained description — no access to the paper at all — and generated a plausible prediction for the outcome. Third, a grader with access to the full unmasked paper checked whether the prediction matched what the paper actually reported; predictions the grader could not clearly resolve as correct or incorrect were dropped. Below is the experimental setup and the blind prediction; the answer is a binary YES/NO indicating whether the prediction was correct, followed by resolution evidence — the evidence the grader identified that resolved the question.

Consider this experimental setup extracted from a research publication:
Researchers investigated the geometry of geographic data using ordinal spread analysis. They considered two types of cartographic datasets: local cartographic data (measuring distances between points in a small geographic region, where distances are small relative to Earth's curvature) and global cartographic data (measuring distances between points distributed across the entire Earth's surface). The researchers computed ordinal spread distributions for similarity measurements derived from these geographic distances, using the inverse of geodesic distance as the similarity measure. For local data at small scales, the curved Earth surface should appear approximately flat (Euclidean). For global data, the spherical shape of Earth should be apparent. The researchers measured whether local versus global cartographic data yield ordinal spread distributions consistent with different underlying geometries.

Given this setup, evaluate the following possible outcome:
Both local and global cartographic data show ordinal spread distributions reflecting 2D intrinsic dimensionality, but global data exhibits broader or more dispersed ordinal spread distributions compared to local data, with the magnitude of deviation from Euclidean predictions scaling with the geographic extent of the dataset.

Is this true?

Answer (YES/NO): NO